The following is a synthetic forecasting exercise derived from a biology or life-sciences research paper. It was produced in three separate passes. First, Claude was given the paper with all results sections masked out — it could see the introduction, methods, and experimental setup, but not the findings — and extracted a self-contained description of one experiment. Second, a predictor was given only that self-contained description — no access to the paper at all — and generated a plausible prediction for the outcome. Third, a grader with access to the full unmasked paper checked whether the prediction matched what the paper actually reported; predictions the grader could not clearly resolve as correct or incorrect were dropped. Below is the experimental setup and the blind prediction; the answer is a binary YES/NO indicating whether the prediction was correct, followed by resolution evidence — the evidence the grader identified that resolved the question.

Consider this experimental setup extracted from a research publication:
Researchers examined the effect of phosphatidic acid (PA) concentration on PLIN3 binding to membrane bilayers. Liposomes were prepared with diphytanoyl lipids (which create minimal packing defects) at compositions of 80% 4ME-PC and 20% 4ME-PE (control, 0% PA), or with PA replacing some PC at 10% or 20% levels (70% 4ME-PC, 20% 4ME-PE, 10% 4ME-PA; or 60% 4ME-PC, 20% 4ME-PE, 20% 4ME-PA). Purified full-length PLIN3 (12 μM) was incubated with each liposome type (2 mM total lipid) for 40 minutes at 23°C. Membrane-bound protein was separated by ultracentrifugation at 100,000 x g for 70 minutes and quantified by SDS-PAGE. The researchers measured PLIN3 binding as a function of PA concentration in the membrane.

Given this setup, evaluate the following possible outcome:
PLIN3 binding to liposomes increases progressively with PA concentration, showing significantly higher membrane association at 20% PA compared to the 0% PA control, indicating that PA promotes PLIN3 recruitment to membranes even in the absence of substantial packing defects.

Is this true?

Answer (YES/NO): NO